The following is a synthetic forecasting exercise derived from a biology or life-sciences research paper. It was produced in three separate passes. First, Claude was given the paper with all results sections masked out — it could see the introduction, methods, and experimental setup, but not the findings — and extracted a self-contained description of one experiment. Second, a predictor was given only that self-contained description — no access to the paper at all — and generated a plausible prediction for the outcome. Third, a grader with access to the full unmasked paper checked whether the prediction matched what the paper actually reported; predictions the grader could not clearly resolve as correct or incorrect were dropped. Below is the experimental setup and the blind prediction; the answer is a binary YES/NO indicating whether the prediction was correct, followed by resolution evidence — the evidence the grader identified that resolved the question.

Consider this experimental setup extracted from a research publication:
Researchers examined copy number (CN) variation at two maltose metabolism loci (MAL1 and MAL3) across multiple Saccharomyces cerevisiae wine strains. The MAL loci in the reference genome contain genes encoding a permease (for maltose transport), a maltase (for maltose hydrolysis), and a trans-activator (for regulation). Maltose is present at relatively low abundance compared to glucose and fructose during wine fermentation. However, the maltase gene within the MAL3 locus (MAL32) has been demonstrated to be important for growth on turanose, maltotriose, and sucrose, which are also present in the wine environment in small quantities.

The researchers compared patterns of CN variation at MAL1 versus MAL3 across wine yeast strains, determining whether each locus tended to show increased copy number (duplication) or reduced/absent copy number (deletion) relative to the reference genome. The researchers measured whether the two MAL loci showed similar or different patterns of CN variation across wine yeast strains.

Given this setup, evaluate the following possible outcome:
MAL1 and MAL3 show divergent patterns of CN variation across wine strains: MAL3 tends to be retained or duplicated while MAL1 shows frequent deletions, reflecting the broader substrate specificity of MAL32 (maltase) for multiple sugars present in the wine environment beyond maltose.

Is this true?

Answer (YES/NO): YES